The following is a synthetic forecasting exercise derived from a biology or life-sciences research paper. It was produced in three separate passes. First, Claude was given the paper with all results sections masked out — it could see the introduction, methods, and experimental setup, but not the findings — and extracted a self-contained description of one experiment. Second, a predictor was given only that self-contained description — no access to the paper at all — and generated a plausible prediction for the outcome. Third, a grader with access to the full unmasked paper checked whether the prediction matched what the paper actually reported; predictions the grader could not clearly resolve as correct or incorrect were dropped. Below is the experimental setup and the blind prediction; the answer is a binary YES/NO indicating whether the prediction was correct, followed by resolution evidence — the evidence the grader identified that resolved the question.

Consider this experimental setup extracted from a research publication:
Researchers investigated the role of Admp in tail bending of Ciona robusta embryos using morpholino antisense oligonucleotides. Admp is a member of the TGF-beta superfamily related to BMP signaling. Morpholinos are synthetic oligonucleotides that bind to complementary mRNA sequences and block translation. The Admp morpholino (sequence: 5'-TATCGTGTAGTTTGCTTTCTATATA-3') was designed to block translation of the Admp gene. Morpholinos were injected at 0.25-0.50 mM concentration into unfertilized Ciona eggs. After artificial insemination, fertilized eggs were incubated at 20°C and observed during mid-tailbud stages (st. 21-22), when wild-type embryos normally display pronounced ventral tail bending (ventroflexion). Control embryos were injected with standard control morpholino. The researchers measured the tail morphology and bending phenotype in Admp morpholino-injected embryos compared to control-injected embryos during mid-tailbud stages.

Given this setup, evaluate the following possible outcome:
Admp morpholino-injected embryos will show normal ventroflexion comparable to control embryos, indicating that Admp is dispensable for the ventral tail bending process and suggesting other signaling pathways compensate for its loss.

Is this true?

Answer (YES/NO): NO